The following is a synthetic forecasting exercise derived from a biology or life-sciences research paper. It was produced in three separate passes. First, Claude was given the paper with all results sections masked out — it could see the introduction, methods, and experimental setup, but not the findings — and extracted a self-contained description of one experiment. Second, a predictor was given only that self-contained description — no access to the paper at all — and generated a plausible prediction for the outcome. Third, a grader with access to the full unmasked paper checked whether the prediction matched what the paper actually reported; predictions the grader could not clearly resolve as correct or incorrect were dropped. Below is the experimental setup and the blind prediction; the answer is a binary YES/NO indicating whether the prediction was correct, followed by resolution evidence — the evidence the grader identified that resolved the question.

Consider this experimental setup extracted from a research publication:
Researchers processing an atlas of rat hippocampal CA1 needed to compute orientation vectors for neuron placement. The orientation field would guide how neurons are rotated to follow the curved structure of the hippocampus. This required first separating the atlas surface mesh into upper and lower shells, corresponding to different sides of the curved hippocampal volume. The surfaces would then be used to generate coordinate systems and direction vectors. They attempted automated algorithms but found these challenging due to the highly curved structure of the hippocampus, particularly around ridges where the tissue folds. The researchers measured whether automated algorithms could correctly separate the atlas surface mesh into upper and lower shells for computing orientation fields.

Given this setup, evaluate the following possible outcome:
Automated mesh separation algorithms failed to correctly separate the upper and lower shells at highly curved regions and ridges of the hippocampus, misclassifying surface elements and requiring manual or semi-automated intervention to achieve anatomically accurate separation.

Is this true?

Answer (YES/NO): YES